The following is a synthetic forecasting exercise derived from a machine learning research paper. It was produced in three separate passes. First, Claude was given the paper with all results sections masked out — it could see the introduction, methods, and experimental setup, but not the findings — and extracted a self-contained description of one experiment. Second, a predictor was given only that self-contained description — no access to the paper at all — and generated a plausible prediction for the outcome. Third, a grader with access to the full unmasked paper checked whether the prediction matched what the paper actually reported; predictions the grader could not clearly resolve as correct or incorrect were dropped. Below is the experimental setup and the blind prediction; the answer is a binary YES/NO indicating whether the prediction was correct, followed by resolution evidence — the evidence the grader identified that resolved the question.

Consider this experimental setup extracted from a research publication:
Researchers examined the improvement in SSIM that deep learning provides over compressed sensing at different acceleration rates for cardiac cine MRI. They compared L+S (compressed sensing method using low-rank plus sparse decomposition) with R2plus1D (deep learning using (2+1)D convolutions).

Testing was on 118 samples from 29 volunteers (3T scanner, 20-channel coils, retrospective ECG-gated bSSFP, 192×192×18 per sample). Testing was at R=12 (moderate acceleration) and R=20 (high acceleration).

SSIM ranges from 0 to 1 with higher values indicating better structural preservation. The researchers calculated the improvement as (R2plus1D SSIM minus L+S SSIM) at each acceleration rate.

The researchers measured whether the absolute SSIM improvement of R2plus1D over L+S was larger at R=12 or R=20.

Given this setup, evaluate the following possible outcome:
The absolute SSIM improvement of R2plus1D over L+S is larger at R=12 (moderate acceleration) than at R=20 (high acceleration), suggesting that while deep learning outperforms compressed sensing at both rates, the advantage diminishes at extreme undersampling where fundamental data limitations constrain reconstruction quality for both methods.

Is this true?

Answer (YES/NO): NO